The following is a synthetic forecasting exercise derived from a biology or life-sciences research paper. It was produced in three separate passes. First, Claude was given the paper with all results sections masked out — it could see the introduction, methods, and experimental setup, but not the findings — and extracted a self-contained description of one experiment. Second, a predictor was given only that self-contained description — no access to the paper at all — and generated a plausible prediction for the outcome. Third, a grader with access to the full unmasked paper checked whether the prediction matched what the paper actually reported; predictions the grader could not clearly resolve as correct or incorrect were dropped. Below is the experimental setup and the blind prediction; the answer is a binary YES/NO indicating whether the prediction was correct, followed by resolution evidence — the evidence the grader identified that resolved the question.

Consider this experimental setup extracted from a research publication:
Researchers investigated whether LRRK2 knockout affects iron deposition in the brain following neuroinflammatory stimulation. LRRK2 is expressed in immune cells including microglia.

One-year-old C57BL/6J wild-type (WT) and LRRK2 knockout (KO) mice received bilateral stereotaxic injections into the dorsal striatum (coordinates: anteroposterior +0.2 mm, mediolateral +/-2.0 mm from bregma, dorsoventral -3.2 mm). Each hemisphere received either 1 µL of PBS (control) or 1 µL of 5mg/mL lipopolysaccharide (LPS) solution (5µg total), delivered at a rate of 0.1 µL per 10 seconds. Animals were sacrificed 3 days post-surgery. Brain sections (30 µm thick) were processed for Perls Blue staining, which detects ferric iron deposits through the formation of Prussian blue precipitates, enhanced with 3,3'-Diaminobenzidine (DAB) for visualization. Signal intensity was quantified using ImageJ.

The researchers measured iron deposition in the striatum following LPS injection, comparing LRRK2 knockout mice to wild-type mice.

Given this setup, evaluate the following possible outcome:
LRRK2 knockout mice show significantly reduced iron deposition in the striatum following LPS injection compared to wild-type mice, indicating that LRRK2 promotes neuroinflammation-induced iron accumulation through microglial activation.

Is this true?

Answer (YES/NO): NO